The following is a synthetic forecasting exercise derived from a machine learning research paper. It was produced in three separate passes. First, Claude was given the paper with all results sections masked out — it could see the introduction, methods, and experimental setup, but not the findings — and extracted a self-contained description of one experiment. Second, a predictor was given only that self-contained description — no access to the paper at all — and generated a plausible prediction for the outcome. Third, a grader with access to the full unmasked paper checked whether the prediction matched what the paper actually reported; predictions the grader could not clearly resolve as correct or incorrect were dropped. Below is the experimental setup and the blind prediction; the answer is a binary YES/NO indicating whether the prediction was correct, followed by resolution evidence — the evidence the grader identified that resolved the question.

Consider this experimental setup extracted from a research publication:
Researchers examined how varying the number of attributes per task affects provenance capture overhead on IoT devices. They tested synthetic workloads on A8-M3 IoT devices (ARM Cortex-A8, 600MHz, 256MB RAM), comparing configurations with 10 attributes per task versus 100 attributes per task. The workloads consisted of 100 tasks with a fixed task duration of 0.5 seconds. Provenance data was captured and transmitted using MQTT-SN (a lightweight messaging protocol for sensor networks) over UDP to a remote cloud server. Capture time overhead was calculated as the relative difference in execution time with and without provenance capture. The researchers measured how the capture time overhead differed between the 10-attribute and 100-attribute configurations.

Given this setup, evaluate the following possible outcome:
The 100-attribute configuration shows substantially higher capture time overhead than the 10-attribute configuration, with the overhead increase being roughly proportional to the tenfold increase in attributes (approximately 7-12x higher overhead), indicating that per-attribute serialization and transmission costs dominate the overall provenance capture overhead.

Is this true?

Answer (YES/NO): NO